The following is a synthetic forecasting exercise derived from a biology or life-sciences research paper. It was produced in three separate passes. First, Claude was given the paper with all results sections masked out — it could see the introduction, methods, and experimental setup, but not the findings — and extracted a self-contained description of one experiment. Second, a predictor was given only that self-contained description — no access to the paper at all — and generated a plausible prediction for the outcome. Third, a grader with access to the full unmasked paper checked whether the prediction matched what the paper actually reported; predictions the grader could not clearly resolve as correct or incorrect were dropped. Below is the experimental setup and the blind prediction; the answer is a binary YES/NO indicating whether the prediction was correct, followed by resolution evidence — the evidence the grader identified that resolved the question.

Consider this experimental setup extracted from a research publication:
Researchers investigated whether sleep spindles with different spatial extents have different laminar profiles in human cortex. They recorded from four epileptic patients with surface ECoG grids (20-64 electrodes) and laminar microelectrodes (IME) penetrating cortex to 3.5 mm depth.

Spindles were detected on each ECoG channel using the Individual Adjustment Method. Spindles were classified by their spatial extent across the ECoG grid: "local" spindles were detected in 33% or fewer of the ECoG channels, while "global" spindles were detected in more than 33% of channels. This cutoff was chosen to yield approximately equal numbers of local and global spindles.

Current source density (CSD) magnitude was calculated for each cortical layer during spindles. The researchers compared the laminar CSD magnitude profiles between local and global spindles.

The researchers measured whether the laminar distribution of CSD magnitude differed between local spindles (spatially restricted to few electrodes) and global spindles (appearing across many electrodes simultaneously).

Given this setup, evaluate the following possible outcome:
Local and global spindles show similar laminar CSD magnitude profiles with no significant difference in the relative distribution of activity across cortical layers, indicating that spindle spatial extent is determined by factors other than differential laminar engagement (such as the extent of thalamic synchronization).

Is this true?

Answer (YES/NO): YES